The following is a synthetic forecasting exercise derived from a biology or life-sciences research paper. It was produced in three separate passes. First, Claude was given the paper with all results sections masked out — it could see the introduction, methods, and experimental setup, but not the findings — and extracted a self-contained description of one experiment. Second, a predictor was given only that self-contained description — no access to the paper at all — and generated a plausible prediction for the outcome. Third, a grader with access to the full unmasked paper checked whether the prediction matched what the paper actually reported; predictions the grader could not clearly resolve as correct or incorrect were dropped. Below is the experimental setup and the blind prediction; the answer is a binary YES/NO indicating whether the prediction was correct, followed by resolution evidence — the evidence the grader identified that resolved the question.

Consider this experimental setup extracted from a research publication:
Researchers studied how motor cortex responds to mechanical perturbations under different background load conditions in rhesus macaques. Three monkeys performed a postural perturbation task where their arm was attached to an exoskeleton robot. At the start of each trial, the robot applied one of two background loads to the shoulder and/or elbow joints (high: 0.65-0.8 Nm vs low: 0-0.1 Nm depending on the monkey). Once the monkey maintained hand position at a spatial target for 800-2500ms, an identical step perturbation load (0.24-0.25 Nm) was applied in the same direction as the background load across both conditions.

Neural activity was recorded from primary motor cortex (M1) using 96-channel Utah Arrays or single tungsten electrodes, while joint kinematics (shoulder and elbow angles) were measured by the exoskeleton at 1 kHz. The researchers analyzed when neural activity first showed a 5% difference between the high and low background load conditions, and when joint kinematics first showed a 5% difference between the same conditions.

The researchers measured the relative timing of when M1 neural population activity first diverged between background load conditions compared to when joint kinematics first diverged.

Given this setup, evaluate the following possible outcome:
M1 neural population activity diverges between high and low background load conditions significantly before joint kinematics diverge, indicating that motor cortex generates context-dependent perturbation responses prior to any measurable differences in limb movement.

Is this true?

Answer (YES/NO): YES